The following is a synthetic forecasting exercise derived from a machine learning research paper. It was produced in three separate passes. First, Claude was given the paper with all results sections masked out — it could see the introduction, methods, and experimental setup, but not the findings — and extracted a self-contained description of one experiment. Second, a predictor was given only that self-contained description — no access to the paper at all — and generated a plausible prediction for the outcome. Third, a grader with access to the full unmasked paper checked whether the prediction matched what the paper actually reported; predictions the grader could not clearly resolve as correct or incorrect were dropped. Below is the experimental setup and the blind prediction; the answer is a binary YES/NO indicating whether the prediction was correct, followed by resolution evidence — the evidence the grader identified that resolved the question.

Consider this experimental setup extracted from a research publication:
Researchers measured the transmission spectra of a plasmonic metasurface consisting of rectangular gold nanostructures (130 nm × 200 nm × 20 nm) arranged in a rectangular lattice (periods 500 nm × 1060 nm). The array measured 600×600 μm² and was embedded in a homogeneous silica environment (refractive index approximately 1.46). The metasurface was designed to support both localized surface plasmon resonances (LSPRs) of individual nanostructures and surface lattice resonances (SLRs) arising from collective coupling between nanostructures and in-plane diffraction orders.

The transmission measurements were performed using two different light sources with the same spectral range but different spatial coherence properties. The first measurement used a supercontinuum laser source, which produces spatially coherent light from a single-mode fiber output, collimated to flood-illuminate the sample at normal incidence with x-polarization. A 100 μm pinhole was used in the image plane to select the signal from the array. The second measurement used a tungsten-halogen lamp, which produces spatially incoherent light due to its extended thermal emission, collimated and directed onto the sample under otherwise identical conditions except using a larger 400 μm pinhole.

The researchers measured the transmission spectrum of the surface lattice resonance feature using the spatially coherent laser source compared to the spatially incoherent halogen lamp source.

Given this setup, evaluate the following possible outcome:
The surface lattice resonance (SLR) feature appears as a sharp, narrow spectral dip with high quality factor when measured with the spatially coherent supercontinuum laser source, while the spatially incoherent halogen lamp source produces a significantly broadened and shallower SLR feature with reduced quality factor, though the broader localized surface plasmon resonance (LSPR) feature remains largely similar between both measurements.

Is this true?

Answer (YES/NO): YES